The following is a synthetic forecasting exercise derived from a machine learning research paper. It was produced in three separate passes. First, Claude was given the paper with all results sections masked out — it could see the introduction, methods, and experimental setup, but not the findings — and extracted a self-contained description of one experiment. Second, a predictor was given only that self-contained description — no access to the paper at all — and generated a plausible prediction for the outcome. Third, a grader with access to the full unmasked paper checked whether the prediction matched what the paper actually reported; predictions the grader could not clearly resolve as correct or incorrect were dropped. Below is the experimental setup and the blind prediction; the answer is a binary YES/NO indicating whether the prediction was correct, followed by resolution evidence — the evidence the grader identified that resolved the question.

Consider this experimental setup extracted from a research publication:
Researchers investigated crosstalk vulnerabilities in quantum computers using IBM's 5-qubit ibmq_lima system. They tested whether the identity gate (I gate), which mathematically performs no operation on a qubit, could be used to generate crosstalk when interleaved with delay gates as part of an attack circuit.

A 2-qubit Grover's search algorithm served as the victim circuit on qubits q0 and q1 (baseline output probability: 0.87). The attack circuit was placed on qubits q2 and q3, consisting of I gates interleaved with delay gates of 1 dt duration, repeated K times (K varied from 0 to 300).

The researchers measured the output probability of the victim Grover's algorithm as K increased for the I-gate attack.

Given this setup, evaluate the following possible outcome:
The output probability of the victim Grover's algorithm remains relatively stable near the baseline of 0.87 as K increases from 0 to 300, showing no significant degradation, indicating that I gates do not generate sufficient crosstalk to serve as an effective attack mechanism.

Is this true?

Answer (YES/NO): YES